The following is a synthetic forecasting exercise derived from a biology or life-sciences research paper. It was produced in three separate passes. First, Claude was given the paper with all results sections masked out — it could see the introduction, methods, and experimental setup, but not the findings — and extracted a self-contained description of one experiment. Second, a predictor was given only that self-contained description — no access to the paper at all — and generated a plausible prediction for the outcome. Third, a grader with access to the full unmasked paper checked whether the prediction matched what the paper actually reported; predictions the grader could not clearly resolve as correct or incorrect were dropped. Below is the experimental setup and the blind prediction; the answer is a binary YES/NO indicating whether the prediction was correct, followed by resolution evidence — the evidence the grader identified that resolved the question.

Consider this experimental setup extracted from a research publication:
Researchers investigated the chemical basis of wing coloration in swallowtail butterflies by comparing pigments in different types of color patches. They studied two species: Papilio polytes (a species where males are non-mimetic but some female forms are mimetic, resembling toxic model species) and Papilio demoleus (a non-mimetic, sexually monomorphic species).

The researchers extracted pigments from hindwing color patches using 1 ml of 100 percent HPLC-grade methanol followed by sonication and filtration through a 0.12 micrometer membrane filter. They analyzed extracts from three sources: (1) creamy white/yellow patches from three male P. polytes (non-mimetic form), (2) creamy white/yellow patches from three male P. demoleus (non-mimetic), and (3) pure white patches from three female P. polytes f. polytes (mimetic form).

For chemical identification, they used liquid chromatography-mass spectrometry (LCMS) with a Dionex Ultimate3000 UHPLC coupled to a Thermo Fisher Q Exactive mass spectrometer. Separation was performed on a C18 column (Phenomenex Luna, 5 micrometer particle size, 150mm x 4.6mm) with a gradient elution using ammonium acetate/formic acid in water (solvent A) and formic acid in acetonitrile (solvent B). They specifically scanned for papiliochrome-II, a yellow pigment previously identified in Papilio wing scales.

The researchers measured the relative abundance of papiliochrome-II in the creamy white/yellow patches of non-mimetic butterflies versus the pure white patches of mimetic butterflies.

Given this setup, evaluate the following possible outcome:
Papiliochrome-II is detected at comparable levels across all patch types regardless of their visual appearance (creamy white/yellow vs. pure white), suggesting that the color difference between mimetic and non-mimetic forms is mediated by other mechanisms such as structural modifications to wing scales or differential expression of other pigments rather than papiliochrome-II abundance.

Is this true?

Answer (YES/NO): NO